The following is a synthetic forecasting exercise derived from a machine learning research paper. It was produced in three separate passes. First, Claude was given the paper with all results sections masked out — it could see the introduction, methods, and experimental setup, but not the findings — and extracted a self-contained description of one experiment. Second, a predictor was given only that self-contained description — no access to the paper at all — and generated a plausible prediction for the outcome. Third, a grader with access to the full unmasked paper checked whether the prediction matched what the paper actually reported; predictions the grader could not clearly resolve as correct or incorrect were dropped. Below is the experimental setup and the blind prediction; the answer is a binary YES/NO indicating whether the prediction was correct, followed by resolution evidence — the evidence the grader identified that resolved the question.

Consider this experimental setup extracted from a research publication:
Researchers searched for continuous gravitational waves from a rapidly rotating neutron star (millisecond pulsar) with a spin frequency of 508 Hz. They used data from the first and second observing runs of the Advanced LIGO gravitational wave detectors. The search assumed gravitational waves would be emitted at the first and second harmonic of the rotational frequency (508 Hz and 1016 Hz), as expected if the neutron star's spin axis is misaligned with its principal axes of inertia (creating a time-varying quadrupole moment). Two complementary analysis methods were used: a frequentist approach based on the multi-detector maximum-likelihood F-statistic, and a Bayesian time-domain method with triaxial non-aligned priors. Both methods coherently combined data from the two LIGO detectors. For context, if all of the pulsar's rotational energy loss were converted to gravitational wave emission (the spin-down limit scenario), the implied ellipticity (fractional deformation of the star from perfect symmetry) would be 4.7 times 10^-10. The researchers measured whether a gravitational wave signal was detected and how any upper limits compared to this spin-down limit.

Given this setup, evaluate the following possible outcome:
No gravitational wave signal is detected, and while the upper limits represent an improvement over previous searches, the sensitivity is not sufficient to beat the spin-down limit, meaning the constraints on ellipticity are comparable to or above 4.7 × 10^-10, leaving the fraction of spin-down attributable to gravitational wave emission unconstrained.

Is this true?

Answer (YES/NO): YES